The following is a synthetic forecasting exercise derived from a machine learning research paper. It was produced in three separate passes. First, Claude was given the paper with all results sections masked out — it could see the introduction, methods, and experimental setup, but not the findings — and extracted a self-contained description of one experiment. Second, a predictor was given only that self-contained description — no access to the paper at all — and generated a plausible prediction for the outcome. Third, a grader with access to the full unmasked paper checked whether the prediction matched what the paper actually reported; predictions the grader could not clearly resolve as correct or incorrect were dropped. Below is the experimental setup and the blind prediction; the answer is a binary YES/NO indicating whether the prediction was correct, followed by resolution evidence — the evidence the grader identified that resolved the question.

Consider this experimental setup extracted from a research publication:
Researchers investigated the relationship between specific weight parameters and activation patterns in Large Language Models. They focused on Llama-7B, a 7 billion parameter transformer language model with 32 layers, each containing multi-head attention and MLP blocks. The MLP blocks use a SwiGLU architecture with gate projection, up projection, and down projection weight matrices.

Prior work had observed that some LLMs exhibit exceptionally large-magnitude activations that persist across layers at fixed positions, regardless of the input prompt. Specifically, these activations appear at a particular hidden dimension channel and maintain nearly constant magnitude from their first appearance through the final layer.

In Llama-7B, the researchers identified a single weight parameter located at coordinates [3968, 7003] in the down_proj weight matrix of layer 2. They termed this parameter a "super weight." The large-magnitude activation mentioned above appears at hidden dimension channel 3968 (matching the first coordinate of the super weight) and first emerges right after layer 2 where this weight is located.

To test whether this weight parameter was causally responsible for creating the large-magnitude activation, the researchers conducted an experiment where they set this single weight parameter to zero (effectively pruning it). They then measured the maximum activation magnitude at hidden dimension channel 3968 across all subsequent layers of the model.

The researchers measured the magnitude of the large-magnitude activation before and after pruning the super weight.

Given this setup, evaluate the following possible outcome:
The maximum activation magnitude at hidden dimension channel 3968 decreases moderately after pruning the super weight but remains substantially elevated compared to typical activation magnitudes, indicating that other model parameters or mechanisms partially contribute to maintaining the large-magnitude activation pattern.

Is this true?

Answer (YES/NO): NO